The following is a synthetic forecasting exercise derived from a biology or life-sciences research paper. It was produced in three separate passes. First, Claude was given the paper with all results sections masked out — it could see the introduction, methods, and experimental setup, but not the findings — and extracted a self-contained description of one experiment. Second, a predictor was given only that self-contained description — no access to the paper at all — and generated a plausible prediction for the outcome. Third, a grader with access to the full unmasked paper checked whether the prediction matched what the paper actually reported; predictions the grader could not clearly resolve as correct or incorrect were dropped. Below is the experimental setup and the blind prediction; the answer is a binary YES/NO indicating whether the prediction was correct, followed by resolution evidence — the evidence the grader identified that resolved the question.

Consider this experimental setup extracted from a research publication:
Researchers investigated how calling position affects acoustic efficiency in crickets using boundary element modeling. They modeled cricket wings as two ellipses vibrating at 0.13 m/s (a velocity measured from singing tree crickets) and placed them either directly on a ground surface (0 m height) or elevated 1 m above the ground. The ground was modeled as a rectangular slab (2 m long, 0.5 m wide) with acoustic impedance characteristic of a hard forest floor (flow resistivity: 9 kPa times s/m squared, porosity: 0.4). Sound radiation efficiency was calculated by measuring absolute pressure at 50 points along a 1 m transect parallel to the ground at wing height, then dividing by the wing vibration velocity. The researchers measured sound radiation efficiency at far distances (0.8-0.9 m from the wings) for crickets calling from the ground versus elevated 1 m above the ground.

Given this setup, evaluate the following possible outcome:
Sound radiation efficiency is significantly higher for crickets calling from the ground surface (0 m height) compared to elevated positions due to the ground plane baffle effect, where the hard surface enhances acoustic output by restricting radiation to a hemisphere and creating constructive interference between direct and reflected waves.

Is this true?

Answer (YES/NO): YES